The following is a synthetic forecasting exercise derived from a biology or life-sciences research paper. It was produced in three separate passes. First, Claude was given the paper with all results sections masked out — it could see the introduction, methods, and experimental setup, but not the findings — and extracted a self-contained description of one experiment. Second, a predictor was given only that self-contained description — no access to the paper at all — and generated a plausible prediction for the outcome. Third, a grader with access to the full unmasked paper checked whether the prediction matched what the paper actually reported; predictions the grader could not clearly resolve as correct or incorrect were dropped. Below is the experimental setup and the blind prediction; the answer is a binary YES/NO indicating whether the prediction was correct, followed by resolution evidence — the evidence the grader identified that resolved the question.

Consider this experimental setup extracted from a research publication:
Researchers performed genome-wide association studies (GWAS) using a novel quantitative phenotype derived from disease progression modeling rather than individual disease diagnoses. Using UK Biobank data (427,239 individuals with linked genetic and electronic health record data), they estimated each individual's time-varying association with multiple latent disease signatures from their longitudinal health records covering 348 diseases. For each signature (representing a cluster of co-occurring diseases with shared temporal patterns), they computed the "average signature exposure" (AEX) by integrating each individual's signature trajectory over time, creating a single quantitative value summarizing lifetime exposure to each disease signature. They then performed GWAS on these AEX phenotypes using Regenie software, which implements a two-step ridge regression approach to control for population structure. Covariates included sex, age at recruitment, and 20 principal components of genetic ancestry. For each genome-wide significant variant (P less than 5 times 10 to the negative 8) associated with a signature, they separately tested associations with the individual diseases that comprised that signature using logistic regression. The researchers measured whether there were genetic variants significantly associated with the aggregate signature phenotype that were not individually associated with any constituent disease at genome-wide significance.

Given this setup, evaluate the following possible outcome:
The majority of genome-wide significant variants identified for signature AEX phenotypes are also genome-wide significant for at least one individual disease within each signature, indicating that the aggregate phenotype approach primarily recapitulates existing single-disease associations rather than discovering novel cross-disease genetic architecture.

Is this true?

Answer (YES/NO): NO